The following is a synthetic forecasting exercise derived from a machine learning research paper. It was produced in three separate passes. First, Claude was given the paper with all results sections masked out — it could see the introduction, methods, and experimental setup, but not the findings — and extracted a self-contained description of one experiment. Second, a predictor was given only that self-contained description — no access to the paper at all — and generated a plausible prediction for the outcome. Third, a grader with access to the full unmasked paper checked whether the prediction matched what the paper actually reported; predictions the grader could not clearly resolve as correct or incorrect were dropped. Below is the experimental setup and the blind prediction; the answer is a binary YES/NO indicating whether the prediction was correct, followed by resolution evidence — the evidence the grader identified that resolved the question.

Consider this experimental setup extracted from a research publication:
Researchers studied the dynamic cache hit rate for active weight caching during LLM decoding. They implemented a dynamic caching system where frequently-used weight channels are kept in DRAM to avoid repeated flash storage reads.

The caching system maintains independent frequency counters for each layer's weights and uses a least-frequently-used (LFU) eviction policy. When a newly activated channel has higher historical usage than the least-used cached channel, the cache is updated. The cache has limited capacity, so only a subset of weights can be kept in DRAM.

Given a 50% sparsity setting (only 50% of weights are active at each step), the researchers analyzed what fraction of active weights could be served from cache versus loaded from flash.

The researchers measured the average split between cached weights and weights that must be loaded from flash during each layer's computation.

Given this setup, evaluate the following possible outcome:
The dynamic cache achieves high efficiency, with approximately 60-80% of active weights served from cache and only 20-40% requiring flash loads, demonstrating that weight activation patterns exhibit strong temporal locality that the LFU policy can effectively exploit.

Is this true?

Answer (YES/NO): YES